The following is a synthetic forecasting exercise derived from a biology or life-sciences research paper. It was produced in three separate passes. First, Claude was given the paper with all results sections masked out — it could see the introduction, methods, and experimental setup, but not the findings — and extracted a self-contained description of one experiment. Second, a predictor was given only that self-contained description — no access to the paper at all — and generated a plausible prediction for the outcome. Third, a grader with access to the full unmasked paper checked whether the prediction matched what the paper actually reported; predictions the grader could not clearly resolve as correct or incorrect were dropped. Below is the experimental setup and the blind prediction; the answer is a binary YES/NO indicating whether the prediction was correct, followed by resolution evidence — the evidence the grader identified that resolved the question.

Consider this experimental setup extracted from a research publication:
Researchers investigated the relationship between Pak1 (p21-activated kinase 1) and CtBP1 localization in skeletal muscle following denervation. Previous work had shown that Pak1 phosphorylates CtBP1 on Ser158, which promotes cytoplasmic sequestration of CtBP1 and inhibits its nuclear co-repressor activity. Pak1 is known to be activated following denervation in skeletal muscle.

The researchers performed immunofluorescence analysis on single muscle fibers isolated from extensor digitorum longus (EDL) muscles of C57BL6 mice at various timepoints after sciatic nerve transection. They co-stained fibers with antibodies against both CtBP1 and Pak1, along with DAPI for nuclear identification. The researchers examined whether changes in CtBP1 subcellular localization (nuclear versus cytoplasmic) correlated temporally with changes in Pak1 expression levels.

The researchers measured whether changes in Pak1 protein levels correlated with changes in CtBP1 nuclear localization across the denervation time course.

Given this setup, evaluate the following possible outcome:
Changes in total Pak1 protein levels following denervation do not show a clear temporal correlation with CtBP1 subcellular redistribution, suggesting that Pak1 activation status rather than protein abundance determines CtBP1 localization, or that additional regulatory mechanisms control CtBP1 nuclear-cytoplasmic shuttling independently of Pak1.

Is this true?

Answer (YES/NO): YES